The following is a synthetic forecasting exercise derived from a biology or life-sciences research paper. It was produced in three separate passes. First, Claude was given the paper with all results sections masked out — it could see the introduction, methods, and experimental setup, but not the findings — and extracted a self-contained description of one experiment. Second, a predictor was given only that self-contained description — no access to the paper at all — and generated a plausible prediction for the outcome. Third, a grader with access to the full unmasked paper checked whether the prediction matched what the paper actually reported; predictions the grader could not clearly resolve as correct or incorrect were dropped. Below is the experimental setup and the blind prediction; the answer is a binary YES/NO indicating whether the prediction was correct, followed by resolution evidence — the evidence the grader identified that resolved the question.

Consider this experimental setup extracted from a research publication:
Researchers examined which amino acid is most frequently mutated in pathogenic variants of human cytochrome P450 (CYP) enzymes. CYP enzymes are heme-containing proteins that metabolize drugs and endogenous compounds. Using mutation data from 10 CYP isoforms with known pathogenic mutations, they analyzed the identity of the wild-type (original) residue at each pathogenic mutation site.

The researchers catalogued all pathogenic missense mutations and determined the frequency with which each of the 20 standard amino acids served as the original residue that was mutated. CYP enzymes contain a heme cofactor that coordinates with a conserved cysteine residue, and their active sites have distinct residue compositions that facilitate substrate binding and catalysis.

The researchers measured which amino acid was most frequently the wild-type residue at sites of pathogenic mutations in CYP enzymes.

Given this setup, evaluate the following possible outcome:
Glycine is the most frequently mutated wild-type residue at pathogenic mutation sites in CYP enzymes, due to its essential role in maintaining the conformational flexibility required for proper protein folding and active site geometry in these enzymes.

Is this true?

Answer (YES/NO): NO